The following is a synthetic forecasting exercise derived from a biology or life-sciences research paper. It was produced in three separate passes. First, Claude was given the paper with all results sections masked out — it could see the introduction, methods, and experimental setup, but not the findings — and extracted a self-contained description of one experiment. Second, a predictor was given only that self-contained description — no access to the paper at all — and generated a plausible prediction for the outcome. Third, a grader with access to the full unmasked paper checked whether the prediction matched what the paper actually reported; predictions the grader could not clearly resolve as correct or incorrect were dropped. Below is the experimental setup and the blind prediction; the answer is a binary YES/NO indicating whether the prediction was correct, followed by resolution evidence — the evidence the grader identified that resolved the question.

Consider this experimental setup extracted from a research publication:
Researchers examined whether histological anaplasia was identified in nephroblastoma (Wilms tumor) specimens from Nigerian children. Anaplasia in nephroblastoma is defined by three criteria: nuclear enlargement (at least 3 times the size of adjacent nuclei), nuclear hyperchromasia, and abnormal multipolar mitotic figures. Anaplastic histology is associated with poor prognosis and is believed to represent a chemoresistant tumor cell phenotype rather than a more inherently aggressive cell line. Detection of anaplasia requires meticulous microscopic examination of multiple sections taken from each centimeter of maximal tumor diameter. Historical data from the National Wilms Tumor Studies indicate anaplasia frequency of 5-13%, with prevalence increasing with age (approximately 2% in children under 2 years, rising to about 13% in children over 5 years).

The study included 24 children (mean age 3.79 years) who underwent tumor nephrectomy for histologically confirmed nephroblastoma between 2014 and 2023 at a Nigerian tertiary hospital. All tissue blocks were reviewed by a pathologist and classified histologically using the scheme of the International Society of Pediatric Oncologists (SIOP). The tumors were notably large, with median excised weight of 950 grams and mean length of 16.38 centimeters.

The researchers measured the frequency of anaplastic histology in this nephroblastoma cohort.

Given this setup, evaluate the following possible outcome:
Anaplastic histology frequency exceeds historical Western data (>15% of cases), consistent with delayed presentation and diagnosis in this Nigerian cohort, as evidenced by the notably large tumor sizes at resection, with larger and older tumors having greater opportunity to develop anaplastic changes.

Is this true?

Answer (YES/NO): NO